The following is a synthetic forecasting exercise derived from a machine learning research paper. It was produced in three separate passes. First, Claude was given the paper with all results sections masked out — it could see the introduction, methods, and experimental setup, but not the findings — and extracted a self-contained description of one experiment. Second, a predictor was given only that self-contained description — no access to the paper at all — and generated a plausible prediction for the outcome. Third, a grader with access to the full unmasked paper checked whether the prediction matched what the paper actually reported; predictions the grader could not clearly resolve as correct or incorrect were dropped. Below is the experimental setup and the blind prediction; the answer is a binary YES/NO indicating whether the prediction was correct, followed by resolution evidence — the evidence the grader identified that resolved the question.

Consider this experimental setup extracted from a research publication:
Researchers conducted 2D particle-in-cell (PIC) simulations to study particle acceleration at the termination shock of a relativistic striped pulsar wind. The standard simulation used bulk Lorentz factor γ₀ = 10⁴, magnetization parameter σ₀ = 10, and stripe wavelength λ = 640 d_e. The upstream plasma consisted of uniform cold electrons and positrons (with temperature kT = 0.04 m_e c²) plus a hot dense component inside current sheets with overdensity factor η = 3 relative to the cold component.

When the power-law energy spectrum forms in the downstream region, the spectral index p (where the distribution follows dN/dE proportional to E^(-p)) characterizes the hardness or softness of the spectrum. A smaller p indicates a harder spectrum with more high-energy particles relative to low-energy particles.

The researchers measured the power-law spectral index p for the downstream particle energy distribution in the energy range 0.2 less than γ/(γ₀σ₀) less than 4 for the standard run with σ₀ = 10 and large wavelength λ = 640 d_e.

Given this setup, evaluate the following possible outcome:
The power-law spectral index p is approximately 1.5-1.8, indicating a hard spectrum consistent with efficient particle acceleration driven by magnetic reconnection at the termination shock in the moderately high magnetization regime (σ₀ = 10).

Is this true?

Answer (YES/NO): YES